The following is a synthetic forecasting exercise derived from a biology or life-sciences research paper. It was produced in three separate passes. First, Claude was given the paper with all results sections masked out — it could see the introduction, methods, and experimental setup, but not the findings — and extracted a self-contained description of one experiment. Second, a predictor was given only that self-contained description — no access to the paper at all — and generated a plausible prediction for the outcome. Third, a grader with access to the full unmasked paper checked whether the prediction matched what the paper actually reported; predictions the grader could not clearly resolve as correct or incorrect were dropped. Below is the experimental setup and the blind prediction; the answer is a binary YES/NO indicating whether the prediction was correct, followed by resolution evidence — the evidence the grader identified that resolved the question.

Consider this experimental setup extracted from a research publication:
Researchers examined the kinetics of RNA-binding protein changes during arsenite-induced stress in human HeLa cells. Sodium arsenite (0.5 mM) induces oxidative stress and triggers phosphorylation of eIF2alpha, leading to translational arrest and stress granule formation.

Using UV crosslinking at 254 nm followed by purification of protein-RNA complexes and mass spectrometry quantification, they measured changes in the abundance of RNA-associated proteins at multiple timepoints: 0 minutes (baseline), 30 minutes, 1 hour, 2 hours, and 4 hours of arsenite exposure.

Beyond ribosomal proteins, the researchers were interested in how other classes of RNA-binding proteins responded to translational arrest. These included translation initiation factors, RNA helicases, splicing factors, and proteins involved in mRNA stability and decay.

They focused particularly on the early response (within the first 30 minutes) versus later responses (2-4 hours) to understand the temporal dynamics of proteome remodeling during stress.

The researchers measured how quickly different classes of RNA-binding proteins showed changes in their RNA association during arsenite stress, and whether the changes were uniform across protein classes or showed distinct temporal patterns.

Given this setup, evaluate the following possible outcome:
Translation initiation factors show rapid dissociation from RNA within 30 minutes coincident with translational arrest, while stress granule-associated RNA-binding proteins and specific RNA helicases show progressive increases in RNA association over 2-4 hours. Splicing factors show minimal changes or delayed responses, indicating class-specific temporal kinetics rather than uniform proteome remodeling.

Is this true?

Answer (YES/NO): NO